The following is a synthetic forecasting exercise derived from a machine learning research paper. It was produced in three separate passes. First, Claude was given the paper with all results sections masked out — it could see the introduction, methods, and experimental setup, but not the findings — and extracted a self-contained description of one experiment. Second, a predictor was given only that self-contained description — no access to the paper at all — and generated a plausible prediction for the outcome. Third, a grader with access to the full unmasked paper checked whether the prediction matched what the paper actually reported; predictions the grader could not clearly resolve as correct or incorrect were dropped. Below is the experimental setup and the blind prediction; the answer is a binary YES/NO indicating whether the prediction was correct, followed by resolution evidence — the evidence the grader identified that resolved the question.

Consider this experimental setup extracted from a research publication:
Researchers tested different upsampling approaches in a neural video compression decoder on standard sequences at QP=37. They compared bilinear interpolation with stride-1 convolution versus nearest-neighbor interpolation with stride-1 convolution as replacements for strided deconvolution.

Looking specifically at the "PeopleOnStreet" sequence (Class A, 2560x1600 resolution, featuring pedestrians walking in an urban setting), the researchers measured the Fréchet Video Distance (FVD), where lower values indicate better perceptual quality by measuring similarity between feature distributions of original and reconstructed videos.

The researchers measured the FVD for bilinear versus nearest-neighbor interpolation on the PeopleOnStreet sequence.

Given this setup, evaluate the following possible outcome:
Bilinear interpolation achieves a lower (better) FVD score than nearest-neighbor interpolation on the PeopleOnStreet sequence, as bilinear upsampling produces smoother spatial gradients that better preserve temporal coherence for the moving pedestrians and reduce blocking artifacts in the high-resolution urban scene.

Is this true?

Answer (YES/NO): NO